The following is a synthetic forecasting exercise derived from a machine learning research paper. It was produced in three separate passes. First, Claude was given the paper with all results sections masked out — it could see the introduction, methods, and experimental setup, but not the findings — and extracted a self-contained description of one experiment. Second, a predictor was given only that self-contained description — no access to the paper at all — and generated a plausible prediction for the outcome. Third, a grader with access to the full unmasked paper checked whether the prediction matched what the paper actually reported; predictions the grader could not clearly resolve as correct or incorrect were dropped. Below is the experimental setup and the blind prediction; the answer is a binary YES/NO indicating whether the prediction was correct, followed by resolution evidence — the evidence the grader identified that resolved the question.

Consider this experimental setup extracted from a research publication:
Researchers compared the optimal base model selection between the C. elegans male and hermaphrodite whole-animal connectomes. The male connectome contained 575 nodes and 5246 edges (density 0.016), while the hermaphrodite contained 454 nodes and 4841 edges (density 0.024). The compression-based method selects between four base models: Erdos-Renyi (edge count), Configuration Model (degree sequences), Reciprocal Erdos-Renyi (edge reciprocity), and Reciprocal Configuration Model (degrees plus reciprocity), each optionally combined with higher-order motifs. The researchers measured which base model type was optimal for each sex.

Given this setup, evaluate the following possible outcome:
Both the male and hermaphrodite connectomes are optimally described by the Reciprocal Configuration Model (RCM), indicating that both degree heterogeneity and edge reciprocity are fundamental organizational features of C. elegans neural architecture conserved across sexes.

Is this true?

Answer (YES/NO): NO